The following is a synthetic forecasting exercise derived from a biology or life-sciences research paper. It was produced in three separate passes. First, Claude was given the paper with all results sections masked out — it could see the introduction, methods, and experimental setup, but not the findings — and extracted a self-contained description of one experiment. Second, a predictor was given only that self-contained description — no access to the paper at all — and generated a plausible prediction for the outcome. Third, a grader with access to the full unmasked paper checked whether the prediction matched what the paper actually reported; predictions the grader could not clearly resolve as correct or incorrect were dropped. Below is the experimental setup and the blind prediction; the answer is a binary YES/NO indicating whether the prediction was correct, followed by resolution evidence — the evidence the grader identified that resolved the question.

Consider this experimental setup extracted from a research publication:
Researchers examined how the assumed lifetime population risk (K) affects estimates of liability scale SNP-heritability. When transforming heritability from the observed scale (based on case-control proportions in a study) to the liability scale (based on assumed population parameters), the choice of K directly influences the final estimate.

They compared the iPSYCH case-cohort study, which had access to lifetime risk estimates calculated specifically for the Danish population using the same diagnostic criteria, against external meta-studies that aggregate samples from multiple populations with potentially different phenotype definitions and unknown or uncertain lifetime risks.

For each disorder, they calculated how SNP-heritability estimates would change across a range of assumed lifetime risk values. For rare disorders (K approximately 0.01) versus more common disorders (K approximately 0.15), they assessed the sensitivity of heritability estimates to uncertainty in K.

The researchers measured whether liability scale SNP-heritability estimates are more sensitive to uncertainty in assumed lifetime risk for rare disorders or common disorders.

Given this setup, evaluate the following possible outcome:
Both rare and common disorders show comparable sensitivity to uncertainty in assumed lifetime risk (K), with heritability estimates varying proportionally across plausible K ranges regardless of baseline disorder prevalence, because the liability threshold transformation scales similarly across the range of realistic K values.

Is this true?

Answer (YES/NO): NO